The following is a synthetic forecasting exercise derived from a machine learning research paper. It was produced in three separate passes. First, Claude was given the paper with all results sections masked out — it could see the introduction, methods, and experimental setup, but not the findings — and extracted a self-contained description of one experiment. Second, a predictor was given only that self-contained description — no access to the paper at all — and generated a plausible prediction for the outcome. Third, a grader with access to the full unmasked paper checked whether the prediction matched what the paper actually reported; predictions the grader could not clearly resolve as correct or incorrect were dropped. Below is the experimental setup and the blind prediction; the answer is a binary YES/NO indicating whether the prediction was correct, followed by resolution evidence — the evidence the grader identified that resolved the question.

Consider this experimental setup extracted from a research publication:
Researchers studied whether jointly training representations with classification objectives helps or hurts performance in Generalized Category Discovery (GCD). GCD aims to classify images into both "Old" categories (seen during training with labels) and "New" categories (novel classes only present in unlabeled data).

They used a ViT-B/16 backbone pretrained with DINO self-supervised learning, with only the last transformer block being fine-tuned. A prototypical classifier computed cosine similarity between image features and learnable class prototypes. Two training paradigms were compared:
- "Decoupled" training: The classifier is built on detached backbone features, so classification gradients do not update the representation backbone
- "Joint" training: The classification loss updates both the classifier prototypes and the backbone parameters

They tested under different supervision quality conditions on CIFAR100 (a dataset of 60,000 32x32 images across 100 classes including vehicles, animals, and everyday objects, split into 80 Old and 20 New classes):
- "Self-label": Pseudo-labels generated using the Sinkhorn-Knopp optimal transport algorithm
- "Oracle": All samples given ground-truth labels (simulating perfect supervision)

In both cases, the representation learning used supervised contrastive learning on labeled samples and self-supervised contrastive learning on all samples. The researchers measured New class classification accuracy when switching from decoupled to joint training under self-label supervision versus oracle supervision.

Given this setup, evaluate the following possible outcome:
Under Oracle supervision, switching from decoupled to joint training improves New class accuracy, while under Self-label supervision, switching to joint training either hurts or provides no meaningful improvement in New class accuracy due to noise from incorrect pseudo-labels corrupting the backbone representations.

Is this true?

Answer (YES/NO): NO